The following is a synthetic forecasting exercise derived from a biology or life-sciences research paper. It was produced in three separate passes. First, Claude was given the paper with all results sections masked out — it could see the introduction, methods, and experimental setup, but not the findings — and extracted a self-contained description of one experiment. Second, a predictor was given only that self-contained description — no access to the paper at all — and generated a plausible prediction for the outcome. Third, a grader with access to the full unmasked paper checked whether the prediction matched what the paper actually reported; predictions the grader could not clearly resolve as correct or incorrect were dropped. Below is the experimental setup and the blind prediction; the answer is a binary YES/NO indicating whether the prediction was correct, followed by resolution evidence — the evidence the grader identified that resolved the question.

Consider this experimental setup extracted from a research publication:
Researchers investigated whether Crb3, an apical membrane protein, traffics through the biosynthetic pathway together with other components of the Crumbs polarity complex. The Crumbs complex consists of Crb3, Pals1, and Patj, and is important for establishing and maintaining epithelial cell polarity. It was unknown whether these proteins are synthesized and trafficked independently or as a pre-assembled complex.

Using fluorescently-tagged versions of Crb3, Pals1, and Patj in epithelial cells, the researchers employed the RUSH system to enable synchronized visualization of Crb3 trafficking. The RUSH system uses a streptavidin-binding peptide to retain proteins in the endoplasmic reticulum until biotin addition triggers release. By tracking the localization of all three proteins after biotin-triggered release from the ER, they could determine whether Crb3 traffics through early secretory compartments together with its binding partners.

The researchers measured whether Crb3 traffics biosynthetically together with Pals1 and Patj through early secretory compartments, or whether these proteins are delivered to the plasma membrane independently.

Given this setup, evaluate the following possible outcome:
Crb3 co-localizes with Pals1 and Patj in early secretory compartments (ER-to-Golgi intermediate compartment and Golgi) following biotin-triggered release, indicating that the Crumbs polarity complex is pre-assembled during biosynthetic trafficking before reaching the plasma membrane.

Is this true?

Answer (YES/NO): YES